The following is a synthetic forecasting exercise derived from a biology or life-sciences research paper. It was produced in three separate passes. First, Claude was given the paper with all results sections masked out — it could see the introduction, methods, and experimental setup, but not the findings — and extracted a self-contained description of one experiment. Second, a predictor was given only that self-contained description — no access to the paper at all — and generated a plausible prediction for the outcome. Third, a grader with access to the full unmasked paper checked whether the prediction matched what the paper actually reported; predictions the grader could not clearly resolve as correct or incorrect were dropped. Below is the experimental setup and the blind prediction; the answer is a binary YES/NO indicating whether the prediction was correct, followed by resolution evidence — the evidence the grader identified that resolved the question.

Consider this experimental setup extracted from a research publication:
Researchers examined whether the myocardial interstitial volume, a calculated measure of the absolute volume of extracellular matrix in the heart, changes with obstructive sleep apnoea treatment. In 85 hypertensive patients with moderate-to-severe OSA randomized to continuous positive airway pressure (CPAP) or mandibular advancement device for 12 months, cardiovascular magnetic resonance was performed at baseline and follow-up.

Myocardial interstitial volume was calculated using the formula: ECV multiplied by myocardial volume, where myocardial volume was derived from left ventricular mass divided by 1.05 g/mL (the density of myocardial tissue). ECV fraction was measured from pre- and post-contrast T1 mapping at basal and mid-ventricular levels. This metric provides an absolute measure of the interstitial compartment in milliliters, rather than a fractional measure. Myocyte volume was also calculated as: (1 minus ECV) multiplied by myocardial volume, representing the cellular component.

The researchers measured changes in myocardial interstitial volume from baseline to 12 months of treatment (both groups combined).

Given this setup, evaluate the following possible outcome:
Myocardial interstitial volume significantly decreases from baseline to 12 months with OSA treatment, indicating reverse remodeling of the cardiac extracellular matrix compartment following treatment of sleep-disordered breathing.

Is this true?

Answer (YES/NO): YES